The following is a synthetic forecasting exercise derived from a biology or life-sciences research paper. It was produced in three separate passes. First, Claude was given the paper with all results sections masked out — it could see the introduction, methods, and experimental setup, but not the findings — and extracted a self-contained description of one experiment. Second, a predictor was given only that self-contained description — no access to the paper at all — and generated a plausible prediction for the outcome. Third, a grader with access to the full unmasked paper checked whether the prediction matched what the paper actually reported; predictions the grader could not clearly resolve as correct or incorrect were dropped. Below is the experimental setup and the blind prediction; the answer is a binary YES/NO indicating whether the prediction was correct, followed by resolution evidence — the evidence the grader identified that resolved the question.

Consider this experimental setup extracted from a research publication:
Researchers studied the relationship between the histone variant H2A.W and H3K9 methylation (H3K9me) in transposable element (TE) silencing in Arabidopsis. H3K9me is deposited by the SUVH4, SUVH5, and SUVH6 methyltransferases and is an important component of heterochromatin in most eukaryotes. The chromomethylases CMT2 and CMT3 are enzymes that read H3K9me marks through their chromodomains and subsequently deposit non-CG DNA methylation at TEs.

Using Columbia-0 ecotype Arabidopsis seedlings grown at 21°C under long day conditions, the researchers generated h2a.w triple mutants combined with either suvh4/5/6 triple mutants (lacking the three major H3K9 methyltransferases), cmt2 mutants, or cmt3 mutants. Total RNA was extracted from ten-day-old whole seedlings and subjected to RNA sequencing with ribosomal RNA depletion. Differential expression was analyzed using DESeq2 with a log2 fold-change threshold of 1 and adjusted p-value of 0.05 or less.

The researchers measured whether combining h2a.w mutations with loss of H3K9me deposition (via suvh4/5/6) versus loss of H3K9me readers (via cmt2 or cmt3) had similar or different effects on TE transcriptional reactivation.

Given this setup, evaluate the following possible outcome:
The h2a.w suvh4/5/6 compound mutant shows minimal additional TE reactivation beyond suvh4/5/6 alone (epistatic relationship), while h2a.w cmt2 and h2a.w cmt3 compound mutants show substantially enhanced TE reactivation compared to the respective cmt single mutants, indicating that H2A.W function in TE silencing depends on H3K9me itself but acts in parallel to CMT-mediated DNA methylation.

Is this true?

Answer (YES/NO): NO